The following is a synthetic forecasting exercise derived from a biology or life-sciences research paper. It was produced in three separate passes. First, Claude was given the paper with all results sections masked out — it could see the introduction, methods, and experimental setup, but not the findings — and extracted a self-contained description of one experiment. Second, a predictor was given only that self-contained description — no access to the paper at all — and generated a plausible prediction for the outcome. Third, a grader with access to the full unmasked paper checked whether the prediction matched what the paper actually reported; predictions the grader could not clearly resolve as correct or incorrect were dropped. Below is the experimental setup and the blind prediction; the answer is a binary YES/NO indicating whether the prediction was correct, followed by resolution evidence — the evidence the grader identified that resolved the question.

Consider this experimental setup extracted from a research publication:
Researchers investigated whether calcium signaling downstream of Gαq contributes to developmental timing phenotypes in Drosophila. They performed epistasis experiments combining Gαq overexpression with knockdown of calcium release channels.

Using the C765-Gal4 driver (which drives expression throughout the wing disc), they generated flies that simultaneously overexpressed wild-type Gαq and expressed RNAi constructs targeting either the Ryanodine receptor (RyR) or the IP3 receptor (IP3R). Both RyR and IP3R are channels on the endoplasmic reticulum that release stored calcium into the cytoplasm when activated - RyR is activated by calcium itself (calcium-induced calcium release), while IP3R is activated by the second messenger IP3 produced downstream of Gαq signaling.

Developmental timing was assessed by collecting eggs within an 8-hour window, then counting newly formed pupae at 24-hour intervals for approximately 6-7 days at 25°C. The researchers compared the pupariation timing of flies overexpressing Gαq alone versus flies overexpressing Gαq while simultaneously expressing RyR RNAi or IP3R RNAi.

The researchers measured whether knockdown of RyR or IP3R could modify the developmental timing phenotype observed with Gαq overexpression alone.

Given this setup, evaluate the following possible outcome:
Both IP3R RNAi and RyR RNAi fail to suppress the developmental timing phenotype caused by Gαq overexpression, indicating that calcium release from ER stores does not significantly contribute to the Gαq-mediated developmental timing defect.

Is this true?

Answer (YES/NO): NO